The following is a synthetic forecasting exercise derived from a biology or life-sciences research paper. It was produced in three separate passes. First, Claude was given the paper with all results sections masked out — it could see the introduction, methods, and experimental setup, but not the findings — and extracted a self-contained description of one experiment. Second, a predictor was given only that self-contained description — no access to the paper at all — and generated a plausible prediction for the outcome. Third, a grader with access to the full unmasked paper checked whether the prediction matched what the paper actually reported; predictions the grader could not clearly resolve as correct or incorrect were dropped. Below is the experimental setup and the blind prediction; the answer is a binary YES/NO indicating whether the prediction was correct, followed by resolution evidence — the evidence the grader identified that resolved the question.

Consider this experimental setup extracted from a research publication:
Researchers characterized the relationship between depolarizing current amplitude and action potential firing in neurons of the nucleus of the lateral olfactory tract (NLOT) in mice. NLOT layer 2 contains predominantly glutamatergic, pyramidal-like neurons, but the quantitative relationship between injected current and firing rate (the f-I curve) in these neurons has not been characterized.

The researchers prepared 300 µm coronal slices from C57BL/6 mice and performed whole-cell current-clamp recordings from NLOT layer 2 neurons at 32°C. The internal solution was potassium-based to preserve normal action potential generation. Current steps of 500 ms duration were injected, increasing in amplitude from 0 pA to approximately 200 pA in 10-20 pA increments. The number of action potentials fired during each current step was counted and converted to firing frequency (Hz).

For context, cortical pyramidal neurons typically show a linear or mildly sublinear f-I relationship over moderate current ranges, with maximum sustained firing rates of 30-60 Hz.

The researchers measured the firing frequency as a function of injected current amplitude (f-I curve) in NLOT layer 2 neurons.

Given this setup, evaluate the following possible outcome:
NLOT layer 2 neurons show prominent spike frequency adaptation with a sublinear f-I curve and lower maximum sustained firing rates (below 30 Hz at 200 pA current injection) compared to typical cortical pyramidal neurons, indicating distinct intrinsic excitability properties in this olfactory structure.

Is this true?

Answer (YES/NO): NO